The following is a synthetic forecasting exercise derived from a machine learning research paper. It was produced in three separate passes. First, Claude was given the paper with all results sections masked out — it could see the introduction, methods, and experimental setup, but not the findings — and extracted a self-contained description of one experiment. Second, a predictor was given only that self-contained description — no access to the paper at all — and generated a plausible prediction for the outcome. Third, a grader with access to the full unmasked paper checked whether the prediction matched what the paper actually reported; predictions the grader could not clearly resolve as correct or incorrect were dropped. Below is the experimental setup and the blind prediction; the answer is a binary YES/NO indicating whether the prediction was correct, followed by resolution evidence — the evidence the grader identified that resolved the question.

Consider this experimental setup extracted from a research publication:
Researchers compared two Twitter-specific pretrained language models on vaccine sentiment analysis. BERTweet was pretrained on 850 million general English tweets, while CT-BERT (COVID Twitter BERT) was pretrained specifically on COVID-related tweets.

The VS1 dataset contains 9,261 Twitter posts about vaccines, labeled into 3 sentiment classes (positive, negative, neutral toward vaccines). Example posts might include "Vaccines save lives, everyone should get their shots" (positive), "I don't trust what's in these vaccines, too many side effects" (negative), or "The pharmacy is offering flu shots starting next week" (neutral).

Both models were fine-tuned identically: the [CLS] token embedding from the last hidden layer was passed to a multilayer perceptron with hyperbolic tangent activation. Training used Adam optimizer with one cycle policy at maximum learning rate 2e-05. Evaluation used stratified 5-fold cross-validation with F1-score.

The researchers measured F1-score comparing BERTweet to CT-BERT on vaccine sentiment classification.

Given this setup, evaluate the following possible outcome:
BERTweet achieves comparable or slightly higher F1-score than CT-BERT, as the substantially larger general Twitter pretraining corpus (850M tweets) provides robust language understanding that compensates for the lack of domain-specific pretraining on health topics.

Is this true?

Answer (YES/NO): NO